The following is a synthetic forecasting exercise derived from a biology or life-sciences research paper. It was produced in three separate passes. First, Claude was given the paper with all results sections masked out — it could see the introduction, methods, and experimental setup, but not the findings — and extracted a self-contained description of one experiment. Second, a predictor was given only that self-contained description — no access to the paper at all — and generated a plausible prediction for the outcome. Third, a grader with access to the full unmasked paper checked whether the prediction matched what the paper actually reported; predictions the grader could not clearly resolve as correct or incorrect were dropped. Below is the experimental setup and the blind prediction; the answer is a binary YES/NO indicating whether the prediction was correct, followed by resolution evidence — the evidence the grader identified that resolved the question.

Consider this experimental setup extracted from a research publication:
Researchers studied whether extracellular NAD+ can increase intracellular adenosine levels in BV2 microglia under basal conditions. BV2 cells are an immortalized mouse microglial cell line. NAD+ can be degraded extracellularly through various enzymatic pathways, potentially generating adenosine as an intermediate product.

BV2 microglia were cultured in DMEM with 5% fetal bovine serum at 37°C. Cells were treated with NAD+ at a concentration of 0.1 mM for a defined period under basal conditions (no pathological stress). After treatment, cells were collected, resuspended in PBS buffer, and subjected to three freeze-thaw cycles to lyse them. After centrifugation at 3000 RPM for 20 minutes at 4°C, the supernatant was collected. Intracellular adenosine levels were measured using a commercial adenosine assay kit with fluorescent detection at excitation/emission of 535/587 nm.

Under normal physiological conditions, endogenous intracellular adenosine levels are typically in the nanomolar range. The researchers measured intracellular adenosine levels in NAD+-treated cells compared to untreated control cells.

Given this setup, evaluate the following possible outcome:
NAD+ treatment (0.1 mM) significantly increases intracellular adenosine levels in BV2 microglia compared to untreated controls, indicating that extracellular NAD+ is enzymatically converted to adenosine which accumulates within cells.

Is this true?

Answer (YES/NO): YES